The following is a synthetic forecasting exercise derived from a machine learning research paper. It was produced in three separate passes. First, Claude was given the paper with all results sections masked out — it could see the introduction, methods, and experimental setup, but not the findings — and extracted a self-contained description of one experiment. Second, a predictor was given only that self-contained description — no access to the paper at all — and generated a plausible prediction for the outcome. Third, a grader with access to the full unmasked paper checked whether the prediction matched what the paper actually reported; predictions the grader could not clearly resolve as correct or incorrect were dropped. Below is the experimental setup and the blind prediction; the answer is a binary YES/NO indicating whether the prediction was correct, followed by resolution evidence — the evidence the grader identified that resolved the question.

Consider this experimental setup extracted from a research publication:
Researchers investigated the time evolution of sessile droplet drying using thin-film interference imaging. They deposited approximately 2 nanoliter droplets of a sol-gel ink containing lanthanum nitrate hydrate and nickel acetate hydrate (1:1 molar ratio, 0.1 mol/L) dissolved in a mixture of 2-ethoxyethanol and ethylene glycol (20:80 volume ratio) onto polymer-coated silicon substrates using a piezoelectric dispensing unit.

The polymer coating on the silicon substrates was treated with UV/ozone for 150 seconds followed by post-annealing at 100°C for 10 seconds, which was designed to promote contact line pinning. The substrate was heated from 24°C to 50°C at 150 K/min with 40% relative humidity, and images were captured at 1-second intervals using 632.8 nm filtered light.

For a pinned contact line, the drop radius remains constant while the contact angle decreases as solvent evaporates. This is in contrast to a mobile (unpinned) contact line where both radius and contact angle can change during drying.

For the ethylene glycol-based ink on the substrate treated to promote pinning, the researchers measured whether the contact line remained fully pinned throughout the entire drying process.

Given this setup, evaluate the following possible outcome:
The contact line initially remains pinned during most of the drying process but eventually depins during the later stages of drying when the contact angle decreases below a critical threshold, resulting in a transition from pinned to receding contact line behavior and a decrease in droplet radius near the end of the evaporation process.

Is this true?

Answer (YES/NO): NO